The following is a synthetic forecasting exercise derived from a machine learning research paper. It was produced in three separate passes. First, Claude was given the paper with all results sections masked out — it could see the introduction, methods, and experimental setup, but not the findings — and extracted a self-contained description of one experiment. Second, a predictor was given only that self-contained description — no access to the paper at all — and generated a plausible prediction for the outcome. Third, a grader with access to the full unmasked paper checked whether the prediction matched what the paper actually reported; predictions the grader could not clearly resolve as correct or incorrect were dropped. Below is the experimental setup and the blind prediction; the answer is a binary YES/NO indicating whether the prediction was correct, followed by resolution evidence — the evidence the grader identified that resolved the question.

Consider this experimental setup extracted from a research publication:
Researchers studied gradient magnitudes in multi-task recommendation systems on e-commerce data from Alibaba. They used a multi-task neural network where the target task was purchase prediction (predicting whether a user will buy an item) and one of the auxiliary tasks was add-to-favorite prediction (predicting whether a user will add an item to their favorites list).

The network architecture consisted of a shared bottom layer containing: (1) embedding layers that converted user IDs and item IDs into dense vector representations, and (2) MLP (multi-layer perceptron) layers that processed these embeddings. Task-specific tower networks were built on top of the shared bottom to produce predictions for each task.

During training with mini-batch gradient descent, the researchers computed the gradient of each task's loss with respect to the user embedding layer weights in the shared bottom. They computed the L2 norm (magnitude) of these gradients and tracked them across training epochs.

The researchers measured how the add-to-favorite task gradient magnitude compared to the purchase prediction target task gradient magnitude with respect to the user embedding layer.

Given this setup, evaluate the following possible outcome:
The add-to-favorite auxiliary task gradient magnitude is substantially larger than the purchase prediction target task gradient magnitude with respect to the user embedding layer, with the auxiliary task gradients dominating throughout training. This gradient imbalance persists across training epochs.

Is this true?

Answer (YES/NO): NO